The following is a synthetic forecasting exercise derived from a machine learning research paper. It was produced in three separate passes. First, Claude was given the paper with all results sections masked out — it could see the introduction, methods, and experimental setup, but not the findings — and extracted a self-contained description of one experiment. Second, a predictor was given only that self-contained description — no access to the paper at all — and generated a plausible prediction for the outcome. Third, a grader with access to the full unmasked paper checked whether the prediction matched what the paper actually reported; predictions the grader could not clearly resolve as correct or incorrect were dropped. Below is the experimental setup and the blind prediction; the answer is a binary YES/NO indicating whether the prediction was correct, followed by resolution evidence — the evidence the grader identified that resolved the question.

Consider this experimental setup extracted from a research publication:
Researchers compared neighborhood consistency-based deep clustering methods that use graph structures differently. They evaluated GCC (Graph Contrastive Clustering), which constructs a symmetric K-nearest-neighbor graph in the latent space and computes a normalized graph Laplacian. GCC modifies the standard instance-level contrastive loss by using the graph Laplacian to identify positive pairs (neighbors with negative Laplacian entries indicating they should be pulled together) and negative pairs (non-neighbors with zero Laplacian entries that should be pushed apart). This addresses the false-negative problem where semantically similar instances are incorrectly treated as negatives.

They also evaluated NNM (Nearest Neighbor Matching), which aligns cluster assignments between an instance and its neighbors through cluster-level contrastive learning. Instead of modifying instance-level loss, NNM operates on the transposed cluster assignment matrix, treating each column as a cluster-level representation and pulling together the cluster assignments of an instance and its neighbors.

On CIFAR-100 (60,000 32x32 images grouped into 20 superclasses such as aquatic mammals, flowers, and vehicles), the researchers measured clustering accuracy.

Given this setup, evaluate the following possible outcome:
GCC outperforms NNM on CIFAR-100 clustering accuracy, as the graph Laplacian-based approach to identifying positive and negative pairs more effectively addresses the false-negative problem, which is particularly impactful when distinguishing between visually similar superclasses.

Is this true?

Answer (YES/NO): YES